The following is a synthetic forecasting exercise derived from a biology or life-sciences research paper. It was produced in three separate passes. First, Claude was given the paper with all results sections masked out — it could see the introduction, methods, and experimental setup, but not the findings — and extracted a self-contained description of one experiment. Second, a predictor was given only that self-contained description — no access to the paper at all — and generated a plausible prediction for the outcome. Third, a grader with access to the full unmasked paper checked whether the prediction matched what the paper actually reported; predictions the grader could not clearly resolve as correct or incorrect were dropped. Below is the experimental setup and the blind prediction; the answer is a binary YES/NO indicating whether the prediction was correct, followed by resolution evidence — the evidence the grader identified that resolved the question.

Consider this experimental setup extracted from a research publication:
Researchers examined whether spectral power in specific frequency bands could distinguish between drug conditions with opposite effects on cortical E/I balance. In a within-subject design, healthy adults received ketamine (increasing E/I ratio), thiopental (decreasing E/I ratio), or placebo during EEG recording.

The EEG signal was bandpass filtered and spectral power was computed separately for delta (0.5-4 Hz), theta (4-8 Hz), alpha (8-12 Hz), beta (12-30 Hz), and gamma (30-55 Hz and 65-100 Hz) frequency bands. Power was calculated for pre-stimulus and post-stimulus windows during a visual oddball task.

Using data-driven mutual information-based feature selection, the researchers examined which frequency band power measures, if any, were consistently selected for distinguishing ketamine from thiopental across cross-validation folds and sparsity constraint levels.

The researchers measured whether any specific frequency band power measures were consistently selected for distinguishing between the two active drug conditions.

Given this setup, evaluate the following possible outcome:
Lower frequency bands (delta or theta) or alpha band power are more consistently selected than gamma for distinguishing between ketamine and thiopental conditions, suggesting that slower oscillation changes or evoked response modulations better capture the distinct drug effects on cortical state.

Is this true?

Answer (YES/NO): NO